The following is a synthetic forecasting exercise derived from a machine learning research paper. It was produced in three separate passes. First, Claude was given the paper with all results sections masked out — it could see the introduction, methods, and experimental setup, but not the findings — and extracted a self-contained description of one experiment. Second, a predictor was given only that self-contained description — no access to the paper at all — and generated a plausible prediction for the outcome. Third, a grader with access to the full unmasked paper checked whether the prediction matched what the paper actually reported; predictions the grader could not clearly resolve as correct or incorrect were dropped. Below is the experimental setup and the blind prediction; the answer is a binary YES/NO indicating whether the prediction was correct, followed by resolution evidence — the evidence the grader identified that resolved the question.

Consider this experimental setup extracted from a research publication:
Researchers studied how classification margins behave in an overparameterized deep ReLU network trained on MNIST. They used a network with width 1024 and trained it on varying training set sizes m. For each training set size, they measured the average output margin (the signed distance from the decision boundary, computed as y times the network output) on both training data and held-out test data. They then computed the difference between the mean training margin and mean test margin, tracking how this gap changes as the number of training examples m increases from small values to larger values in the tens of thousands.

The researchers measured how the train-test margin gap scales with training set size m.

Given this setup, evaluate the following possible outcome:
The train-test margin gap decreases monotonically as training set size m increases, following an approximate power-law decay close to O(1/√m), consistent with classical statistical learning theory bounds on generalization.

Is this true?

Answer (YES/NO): NO